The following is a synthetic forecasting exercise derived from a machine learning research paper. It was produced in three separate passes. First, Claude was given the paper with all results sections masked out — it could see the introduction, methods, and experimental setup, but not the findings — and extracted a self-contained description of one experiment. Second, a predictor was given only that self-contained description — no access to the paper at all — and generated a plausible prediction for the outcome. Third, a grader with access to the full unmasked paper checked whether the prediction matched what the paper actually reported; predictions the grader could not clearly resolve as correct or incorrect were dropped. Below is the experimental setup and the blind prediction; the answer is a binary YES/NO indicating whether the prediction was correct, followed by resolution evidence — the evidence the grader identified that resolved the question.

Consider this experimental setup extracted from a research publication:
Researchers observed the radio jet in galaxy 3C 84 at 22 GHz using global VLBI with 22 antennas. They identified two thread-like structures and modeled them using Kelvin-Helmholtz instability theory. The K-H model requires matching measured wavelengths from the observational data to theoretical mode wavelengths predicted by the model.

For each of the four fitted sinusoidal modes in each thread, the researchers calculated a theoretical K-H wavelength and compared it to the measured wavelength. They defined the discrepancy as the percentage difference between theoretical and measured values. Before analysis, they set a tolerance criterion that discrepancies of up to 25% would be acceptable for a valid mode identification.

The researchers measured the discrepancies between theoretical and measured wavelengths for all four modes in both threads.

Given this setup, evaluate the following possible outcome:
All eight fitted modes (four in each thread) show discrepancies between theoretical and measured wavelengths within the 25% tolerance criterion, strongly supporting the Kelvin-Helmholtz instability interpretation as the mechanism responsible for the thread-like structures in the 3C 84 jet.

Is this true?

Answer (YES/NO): YES